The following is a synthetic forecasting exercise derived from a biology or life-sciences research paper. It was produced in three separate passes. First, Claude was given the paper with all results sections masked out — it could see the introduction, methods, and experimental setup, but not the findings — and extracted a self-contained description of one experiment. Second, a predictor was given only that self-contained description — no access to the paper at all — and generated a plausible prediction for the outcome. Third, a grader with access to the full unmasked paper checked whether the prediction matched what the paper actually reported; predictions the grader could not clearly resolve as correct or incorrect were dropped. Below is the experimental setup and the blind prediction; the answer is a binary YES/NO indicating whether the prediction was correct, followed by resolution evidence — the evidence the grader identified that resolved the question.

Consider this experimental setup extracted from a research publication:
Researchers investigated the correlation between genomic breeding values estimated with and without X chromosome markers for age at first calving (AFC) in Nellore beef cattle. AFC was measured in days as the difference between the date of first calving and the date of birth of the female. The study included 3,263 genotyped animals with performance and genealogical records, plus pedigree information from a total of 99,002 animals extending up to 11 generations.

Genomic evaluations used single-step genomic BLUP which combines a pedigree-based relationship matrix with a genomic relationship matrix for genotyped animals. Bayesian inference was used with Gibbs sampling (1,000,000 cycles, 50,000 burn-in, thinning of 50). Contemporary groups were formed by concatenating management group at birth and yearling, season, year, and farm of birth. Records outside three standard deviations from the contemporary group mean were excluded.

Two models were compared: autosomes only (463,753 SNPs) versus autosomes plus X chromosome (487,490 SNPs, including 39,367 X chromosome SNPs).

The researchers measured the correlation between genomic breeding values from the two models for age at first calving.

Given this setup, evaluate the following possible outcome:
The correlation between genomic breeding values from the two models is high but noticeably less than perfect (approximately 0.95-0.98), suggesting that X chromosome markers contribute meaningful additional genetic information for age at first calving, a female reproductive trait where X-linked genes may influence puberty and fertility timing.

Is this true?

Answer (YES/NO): YES